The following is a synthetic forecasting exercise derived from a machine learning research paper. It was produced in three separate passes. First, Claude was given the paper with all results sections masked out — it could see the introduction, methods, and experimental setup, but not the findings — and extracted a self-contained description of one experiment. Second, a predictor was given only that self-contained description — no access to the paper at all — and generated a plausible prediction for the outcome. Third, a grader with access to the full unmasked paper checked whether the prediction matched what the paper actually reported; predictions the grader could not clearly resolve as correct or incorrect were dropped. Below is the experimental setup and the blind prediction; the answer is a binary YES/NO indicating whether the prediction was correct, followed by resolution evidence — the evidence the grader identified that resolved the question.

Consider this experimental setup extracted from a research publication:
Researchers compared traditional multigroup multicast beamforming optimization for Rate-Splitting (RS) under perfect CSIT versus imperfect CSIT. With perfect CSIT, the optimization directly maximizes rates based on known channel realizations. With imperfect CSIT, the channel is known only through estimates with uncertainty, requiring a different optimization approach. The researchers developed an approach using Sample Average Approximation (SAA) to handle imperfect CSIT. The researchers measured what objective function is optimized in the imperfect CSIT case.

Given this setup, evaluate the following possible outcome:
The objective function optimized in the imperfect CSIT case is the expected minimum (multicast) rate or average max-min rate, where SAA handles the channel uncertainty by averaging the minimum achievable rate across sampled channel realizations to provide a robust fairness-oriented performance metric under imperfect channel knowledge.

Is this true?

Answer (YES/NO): NO